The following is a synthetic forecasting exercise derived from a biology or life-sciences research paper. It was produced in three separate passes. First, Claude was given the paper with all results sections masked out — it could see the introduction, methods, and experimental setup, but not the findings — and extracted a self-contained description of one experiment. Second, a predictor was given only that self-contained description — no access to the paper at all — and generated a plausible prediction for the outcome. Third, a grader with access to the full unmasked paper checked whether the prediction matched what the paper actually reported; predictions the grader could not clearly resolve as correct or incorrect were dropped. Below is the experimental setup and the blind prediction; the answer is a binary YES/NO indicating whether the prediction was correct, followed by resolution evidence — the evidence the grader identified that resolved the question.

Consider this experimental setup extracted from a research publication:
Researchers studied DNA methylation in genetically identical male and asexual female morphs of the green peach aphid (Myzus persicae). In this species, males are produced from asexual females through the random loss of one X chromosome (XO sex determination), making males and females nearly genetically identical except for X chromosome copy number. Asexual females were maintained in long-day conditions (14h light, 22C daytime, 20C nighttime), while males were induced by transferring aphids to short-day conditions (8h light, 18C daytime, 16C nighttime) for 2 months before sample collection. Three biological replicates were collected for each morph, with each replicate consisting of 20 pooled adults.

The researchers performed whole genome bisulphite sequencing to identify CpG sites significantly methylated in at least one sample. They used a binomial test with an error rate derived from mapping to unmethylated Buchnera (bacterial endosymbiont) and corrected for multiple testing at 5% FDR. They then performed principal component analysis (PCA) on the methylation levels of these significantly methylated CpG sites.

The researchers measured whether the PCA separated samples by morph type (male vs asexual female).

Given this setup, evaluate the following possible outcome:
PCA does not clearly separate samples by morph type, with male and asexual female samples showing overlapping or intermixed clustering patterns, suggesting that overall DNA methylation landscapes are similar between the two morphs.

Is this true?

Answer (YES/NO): NO